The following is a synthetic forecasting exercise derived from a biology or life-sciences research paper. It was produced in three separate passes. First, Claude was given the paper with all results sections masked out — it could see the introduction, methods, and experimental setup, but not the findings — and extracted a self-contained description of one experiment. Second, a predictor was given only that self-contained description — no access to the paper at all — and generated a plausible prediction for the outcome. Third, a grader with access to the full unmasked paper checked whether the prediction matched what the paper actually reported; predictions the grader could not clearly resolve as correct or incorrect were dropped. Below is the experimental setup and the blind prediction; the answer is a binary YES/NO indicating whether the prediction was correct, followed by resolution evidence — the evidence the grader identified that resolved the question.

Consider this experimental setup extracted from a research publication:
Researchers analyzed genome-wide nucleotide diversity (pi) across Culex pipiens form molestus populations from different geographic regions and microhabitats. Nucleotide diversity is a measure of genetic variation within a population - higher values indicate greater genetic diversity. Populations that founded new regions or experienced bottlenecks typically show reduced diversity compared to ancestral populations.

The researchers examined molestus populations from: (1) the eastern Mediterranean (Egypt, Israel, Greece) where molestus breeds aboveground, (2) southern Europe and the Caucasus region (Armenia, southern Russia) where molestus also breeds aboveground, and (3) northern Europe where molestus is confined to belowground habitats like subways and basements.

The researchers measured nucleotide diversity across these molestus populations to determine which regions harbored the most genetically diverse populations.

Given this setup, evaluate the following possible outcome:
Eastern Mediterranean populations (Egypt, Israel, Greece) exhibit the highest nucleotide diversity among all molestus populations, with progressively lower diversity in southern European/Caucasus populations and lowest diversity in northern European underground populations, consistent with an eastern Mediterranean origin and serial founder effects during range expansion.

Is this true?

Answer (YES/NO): NO